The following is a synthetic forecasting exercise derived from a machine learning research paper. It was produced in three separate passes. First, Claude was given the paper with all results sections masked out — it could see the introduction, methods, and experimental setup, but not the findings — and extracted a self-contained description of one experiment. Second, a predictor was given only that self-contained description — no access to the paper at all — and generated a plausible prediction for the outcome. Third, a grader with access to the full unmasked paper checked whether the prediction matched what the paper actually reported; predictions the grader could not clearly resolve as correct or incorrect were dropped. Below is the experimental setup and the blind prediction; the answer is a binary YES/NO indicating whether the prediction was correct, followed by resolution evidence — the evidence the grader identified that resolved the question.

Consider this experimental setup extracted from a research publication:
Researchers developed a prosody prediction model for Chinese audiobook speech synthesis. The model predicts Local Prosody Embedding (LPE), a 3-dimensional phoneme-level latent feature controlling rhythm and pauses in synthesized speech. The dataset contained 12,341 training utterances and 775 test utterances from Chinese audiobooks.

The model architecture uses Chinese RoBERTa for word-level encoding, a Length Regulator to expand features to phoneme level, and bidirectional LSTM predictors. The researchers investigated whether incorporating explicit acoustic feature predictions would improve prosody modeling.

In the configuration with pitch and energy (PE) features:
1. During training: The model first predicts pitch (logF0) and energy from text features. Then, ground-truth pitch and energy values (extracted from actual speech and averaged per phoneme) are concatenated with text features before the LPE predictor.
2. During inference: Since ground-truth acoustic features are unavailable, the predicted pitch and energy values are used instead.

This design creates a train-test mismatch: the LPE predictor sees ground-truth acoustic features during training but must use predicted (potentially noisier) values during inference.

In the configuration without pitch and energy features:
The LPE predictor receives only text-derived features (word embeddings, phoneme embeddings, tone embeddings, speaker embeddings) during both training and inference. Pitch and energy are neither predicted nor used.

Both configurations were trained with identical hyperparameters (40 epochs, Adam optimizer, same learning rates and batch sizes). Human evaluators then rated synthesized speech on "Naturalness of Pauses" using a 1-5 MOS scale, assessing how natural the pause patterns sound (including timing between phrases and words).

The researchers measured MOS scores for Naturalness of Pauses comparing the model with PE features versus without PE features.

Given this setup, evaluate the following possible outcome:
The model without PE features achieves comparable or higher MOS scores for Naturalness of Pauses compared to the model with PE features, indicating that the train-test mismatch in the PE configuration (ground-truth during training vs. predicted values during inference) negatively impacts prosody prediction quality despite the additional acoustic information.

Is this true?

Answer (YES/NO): YES